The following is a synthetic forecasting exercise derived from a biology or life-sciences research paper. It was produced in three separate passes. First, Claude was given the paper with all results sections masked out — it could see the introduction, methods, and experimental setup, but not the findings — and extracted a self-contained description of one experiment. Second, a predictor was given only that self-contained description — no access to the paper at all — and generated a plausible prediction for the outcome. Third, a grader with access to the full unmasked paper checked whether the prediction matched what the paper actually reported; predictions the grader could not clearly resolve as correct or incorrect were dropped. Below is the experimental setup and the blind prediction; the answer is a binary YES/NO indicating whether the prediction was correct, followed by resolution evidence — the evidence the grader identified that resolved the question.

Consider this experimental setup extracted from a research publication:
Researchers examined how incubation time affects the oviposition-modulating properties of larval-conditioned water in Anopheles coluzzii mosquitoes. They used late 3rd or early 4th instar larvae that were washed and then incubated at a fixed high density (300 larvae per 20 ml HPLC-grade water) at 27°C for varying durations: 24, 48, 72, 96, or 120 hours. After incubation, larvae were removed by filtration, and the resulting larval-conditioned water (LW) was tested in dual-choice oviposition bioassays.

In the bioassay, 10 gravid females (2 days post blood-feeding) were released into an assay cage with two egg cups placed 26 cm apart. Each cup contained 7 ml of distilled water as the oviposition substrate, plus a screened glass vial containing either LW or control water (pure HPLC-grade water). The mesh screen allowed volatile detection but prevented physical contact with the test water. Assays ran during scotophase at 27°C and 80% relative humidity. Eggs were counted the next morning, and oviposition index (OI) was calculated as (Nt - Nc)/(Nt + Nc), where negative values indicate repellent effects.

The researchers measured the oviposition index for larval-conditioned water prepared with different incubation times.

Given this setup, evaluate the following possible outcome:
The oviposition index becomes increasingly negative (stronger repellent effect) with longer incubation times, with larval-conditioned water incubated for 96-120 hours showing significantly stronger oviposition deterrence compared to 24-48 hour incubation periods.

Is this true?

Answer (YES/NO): NO